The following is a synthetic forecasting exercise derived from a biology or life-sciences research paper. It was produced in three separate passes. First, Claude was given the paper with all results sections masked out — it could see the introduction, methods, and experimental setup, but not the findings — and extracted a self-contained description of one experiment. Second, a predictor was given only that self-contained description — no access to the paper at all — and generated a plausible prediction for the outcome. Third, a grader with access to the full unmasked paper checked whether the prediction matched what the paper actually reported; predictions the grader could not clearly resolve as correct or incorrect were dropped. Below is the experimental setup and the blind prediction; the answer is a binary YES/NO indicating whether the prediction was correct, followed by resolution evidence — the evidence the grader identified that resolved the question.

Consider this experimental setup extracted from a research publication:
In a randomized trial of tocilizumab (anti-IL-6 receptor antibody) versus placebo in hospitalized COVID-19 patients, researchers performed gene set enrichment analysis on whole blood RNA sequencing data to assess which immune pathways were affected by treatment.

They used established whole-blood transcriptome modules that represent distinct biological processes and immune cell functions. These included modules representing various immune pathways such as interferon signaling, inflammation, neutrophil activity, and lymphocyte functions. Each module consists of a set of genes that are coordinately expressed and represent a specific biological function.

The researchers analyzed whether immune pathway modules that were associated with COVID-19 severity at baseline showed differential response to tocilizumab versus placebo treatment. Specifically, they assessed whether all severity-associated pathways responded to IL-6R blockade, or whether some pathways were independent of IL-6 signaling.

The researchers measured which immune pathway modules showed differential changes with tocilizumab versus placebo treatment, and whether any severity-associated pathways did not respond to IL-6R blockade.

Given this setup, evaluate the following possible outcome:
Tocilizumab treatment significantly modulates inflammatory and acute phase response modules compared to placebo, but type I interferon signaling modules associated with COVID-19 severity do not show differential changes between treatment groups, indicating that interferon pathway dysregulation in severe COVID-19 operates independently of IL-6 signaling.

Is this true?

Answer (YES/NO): YES